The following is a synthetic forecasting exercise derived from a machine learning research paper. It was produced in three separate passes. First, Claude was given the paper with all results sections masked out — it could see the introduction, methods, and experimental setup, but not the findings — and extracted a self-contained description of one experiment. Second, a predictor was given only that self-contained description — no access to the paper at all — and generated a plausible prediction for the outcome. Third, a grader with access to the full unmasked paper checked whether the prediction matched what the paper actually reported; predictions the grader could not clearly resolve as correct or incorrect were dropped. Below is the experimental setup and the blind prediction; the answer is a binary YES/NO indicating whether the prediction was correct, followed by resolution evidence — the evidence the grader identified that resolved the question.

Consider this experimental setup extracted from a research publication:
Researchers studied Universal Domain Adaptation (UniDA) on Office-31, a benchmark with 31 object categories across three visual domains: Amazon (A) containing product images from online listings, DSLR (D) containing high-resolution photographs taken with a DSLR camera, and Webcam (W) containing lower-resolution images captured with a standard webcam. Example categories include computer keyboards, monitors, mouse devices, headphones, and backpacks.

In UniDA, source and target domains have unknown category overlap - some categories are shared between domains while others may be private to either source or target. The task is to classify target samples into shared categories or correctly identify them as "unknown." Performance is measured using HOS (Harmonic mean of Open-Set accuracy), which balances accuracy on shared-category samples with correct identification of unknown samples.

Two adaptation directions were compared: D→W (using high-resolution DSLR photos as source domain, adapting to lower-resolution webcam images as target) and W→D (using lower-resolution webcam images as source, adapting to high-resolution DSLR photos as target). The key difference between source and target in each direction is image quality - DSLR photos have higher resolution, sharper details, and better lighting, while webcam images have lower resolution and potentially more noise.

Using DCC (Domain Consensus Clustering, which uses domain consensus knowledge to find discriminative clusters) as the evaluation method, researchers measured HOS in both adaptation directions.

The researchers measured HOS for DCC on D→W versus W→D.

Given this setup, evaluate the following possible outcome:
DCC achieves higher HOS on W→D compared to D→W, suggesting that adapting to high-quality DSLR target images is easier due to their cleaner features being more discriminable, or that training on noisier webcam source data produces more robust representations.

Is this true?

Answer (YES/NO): NO